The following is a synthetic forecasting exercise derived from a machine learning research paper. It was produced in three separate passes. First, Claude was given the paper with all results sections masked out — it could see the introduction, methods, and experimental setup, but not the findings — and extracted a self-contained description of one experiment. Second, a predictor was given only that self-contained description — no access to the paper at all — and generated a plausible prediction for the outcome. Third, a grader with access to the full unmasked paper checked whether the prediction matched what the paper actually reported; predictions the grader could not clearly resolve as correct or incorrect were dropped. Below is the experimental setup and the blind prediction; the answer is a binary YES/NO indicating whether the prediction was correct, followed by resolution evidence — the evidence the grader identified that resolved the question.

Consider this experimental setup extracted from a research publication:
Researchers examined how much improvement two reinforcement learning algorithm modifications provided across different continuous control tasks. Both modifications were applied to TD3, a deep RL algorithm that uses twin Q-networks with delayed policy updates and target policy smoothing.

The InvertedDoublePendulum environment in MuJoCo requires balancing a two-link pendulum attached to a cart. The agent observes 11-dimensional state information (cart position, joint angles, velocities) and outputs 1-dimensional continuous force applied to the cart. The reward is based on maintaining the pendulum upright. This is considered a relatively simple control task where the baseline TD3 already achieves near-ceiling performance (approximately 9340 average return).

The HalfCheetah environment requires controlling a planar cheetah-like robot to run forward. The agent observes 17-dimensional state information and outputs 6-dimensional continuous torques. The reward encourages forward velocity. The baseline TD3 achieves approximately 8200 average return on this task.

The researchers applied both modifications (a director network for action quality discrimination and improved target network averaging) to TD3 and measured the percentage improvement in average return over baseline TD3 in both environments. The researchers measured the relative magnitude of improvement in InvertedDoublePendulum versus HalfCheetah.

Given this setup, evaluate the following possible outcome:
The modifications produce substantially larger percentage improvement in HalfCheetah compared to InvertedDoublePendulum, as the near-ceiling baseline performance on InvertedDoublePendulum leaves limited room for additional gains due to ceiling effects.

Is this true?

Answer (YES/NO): YES